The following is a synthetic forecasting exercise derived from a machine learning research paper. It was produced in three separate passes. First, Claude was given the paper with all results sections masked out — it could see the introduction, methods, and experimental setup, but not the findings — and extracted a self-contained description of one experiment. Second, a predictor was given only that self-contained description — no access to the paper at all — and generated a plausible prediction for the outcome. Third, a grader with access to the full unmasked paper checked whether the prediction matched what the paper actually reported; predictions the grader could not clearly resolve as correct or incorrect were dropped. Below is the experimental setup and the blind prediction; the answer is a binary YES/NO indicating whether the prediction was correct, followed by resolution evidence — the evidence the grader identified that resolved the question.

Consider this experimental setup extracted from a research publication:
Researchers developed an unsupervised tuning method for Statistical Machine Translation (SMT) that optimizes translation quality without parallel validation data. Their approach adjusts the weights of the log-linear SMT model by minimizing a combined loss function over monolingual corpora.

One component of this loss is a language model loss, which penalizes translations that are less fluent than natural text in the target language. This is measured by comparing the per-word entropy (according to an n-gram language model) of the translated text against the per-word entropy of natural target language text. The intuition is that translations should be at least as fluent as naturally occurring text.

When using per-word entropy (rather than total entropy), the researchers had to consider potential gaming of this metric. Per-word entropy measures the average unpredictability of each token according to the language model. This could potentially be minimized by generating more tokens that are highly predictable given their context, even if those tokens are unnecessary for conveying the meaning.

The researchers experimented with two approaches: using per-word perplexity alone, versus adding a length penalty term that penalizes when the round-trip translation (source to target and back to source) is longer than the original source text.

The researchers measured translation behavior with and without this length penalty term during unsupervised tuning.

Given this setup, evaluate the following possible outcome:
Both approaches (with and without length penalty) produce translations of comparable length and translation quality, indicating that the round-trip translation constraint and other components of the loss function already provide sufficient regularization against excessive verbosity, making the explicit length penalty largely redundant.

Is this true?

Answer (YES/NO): NO